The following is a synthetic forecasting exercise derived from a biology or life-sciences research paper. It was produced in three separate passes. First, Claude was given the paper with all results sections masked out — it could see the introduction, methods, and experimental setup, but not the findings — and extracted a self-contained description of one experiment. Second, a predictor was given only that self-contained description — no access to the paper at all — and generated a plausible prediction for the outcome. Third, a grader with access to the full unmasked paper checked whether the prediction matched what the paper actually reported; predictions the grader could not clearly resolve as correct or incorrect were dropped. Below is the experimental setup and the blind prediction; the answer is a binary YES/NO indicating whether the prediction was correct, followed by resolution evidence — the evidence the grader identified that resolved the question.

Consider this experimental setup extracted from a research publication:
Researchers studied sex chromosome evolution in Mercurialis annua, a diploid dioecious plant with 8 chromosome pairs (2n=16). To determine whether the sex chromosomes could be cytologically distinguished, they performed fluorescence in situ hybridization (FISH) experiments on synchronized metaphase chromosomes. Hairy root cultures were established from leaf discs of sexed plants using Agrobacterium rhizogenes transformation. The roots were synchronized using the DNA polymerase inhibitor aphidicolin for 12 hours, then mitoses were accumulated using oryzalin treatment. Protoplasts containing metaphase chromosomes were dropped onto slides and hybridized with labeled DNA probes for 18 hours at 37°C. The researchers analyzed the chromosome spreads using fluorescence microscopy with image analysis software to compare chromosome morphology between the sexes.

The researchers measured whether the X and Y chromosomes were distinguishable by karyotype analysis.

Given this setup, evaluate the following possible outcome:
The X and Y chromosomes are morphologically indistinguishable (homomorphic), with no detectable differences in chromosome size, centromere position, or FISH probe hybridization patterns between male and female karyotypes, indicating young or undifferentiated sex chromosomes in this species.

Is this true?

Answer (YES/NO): YES